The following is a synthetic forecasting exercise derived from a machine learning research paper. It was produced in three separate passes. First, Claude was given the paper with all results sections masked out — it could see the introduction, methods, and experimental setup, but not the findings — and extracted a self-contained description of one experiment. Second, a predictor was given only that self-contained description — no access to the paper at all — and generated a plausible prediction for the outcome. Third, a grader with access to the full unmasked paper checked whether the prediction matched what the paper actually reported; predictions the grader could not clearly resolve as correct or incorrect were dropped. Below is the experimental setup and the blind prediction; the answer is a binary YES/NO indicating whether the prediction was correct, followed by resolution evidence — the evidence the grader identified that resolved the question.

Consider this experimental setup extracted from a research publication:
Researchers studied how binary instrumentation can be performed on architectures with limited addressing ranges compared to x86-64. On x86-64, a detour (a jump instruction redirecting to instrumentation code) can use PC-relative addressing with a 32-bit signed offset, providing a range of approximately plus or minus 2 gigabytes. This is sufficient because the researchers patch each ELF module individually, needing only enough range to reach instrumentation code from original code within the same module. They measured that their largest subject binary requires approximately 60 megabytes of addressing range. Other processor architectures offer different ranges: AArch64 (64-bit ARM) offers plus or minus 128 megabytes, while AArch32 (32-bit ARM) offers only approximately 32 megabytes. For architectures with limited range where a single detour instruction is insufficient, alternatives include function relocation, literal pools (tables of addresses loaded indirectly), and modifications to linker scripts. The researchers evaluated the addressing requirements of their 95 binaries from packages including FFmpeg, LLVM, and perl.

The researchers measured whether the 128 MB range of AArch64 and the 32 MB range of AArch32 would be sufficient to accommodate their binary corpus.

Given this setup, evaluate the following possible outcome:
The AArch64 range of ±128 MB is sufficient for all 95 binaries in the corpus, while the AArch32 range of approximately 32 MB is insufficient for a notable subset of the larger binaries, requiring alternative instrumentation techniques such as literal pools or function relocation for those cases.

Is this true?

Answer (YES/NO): NO